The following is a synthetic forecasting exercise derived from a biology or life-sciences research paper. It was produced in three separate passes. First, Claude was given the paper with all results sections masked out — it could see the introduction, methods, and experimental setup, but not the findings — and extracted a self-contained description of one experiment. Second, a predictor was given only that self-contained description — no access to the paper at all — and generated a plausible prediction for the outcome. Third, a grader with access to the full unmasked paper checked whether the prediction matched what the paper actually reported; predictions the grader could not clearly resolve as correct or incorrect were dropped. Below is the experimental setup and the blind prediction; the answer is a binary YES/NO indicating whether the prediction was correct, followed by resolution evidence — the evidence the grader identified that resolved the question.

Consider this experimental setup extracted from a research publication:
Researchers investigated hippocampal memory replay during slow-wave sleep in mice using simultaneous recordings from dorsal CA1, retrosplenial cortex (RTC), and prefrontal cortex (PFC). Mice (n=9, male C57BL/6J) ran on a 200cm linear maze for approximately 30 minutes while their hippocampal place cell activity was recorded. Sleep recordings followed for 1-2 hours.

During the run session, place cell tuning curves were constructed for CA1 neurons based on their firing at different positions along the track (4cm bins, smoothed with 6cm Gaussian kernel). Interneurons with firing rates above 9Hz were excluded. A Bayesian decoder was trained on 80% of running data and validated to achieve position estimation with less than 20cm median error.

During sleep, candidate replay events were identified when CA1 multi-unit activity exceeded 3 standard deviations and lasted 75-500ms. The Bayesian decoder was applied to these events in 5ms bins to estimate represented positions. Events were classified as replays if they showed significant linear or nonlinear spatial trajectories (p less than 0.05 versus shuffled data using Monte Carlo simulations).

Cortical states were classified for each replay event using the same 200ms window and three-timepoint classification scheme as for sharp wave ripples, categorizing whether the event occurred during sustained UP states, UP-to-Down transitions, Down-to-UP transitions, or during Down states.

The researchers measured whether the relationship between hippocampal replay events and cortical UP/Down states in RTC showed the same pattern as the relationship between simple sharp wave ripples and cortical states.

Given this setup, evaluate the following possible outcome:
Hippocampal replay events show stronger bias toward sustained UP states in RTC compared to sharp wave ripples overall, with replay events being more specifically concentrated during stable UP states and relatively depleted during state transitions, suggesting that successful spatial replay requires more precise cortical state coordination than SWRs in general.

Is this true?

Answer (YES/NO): NO